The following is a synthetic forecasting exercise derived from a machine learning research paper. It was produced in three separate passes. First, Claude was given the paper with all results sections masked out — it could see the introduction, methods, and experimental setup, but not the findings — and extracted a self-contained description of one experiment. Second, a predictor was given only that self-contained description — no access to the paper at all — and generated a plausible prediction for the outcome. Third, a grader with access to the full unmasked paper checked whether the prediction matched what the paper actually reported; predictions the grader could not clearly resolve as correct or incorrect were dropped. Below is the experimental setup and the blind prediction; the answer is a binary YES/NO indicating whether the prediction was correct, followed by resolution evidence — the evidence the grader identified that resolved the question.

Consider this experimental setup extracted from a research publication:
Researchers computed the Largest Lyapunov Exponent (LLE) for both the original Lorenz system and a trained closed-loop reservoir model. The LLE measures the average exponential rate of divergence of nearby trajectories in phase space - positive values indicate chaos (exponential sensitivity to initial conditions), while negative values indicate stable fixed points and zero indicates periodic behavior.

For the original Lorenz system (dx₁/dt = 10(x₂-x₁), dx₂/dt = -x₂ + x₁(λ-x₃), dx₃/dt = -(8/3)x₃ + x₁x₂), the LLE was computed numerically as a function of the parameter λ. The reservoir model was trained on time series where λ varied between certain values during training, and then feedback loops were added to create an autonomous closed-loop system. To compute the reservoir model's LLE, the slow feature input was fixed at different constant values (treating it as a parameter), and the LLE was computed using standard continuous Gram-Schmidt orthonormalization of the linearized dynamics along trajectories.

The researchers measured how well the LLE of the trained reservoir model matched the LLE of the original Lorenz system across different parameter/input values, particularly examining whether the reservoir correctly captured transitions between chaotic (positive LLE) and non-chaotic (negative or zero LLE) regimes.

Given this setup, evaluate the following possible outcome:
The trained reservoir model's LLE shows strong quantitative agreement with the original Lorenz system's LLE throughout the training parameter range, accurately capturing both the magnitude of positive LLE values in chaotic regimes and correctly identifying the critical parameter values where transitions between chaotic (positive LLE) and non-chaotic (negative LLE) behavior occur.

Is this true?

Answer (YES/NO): NO